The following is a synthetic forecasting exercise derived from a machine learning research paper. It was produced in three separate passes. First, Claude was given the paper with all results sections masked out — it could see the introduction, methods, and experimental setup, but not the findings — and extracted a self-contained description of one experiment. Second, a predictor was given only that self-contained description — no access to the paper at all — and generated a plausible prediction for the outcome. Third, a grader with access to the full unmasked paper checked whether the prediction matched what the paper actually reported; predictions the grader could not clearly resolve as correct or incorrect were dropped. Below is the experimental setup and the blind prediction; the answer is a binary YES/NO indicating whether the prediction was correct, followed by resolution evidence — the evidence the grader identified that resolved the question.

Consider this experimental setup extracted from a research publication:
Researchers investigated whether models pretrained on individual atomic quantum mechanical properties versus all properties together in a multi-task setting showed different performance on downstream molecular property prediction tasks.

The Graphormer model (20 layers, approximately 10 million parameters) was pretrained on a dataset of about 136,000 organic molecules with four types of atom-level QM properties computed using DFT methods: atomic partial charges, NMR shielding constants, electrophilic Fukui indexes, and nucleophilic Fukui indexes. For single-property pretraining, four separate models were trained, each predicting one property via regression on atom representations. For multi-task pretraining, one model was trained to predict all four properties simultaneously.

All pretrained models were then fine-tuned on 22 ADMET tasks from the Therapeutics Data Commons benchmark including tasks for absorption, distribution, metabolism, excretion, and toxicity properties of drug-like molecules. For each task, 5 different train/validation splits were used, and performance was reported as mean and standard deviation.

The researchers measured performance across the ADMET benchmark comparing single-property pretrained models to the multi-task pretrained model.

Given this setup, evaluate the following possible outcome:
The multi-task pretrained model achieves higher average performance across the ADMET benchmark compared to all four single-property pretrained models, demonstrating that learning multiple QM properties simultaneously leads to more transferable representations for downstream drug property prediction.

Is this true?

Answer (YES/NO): NO